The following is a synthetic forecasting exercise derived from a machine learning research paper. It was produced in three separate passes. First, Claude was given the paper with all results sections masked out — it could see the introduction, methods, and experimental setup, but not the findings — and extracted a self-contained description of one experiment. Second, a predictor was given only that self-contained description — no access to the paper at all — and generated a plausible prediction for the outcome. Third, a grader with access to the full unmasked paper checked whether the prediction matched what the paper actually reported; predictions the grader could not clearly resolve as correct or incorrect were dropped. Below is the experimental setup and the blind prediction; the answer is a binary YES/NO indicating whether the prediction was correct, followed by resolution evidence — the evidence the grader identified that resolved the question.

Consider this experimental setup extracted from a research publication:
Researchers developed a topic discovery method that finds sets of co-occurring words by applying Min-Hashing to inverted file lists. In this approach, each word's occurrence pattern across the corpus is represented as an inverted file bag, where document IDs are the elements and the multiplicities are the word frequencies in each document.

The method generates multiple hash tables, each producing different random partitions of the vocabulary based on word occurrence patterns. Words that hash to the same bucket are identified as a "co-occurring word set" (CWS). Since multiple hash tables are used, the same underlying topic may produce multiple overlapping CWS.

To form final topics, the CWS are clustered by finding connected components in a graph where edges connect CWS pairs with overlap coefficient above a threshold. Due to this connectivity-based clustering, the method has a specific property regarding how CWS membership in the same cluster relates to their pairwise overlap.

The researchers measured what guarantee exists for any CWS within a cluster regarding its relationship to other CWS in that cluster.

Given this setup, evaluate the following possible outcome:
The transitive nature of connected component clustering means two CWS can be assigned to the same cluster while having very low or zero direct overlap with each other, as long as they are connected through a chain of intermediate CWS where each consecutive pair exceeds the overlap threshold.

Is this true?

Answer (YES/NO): YES